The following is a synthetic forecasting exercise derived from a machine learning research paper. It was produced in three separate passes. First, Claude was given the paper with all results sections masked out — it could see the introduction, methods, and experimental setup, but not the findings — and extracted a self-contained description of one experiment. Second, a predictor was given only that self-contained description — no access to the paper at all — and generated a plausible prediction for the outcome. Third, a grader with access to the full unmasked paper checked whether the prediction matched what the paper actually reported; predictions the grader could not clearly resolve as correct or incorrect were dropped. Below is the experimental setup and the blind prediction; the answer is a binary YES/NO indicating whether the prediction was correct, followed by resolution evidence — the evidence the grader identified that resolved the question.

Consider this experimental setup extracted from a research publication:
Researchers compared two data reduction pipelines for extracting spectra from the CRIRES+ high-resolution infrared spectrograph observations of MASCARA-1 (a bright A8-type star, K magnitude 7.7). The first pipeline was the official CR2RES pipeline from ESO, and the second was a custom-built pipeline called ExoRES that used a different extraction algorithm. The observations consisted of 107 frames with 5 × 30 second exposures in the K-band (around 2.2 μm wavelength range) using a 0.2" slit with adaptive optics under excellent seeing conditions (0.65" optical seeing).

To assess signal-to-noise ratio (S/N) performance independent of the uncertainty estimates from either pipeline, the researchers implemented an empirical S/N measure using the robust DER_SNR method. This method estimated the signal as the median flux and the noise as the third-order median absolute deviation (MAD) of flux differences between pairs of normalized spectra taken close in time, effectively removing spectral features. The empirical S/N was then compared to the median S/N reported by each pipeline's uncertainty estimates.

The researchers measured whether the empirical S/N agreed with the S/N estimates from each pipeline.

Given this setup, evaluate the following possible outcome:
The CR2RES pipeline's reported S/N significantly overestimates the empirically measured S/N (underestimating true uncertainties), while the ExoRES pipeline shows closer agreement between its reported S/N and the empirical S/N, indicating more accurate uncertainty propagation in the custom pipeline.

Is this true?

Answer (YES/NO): NO